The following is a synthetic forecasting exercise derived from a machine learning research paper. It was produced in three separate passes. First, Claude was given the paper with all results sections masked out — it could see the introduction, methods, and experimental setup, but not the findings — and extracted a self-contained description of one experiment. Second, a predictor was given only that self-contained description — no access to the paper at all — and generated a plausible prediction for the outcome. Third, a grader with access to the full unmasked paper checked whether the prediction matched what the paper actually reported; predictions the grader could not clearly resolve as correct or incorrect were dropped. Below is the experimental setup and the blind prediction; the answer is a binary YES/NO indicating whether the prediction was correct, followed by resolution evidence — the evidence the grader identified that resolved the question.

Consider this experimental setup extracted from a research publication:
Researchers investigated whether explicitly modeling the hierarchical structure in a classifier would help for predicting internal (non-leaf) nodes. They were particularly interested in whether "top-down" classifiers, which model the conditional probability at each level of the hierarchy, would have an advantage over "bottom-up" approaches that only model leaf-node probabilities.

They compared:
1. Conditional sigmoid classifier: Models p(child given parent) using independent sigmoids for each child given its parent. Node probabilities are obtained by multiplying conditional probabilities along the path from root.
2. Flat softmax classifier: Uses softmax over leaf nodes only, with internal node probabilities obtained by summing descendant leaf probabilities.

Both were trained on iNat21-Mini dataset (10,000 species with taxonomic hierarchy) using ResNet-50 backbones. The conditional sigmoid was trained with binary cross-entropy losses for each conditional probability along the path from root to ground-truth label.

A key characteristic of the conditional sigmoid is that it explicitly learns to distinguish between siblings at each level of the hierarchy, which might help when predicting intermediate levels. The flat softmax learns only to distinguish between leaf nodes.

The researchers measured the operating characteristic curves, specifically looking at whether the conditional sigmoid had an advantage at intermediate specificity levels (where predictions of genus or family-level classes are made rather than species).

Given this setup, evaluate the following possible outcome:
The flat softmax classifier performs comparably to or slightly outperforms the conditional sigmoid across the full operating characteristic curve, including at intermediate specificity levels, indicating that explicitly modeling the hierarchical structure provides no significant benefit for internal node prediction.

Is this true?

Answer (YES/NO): NO